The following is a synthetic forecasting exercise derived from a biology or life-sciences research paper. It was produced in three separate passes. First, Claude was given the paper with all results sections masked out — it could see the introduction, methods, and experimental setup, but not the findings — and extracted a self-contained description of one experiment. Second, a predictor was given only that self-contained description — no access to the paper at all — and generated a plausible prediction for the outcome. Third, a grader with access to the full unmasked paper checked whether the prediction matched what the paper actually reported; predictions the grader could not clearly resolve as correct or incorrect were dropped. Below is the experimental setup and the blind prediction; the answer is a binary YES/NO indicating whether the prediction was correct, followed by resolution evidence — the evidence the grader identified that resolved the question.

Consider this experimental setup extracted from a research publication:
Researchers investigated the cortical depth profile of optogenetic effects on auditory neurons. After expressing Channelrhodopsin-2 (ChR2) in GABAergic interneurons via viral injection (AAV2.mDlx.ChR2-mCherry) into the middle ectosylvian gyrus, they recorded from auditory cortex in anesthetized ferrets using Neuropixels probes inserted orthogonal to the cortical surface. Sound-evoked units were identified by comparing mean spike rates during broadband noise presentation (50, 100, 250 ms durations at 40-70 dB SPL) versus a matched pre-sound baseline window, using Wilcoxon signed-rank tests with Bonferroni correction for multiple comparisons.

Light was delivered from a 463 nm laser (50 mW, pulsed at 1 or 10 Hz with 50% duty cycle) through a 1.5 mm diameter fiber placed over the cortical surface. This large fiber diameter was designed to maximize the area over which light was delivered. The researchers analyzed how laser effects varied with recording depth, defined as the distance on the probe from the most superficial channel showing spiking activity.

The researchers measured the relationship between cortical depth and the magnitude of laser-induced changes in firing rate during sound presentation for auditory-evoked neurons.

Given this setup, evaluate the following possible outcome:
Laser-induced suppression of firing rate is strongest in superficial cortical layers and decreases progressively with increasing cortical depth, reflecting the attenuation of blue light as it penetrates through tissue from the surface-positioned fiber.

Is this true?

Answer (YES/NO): NO